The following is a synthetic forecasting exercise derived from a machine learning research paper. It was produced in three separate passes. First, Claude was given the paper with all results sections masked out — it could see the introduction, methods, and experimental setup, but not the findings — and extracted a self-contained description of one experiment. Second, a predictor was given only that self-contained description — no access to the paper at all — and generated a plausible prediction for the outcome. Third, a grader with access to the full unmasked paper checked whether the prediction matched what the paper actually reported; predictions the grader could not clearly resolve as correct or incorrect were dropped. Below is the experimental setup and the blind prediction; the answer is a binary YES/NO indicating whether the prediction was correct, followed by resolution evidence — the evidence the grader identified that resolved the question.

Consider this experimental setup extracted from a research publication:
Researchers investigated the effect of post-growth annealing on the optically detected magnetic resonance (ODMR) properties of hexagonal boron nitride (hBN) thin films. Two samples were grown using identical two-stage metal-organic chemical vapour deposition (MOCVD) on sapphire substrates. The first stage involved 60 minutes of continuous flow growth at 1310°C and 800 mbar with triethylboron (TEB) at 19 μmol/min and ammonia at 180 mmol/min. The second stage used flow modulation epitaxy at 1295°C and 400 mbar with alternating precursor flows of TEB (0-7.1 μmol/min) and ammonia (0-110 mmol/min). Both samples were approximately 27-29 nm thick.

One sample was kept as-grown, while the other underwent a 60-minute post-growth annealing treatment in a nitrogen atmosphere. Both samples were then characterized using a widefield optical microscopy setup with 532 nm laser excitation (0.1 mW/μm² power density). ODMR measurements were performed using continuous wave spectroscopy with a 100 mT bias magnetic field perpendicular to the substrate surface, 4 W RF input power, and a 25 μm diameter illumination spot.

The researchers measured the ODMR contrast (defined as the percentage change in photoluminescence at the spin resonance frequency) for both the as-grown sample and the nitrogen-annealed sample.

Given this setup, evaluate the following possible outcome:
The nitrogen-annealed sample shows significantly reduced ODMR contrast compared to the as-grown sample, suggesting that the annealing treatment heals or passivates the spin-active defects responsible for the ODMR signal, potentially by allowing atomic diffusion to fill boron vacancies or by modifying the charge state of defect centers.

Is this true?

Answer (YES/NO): NO